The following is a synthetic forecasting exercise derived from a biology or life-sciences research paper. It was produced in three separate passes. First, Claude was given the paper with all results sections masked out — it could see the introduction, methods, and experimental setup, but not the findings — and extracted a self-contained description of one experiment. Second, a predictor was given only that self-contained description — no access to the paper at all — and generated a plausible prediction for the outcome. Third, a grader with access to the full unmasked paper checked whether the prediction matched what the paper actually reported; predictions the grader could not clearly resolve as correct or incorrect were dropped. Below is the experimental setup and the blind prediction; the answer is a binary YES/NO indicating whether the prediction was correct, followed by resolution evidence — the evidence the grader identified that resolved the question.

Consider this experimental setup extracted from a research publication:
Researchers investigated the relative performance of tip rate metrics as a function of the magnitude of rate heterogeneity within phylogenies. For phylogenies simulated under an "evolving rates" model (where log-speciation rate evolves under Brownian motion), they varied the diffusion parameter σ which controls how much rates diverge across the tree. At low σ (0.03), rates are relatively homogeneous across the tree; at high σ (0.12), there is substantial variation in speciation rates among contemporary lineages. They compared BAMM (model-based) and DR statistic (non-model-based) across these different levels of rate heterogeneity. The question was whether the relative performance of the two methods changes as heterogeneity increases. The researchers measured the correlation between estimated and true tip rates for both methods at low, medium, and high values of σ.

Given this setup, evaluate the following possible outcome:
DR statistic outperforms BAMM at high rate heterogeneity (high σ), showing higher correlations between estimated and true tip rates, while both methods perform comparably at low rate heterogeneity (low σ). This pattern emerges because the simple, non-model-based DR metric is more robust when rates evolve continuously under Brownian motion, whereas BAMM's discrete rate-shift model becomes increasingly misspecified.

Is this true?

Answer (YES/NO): NO